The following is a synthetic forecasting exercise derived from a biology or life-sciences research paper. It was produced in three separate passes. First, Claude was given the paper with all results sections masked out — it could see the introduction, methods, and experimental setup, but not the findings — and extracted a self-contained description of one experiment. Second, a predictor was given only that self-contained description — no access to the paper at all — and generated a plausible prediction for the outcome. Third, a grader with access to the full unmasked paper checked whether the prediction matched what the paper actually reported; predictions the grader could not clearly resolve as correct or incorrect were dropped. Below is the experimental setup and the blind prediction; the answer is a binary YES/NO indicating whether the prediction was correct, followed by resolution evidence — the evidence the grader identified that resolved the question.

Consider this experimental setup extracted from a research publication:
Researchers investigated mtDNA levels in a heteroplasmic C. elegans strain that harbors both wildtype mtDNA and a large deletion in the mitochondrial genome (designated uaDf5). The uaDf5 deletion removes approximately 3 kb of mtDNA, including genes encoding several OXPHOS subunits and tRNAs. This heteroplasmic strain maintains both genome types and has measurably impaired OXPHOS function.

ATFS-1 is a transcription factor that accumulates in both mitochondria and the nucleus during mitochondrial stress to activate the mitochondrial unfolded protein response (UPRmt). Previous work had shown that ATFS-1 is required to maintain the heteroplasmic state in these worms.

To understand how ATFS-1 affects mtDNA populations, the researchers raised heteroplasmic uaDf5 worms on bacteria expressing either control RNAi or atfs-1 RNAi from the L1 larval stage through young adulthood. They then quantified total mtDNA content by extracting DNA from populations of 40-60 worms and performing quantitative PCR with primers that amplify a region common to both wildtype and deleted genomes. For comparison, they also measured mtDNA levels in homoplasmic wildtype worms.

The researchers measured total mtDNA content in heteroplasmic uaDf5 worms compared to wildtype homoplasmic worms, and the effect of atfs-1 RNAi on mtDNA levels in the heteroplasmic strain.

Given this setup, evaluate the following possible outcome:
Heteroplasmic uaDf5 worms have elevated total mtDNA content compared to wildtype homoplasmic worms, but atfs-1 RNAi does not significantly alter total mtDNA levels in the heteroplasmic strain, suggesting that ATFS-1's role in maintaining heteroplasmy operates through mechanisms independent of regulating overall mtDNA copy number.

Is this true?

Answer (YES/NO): NO